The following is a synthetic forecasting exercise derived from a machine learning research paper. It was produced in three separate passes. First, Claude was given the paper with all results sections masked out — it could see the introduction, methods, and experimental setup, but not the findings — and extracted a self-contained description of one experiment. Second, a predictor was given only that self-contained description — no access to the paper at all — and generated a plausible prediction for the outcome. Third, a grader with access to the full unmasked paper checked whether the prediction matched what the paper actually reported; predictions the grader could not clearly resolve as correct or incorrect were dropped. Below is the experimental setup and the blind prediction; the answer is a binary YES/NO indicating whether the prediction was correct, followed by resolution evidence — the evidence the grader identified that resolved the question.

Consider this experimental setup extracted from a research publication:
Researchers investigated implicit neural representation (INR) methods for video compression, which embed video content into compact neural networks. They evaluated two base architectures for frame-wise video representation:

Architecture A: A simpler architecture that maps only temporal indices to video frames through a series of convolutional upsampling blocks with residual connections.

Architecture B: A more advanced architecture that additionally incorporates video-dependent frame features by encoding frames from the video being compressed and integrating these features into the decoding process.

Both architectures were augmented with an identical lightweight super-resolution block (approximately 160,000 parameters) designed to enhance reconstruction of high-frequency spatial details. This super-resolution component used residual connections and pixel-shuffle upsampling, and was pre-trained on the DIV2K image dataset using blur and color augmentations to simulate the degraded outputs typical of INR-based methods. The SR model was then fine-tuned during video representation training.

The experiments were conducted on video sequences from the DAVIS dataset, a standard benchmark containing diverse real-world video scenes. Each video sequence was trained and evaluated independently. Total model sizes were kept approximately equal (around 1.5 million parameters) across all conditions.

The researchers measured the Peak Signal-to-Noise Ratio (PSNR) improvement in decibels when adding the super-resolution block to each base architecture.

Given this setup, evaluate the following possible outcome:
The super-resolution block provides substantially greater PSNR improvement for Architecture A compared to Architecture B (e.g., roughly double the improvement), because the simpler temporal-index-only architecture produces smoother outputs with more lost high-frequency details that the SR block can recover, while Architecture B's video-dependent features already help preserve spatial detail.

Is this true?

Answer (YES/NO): NO